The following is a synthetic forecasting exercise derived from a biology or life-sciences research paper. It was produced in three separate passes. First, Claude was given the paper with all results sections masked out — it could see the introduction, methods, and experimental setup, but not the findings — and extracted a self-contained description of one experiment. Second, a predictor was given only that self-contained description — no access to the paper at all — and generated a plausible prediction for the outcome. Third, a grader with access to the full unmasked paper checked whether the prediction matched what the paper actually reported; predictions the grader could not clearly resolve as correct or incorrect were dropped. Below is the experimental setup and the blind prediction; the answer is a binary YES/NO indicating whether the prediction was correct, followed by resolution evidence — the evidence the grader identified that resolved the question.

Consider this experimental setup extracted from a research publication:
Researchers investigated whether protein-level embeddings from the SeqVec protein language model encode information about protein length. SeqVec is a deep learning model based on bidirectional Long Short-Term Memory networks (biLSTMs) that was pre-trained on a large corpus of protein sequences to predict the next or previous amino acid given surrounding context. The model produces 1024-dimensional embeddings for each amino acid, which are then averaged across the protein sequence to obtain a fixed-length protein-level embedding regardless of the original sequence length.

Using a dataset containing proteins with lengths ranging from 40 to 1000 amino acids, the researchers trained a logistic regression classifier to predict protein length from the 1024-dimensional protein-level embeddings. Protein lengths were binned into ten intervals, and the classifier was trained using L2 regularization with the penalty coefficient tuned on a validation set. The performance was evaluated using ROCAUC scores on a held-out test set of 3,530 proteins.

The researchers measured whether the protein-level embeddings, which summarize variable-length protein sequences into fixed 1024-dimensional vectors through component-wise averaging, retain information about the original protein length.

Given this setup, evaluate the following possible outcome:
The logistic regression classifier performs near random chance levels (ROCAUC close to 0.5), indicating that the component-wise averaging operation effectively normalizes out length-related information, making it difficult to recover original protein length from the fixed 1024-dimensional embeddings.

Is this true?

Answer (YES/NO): NO